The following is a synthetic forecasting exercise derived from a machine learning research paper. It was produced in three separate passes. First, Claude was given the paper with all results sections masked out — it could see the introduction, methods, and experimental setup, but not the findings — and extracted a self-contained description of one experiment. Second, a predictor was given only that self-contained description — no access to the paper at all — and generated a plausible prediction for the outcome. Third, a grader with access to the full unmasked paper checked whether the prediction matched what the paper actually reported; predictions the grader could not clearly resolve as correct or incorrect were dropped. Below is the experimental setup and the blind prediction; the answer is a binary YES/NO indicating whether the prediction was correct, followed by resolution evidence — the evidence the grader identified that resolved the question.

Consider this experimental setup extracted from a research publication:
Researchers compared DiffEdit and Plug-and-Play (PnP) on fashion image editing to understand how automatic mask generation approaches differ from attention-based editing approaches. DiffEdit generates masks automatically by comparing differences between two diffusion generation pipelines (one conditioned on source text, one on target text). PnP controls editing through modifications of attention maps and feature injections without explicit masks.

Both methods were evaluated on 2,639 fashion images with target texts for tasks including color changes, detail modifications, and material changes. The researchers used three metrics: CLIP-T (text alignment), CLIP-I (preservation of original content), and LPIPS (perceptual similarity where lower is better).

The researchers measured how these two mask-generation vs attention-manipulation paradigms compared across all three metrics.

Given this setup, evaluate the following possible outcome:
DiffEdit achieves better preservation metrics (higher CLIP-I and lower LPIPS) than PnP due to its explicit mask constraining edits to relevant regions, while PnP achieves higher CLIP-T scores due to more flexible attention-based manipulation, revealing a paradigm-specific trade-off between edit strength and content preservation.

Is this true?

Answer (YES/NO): NO